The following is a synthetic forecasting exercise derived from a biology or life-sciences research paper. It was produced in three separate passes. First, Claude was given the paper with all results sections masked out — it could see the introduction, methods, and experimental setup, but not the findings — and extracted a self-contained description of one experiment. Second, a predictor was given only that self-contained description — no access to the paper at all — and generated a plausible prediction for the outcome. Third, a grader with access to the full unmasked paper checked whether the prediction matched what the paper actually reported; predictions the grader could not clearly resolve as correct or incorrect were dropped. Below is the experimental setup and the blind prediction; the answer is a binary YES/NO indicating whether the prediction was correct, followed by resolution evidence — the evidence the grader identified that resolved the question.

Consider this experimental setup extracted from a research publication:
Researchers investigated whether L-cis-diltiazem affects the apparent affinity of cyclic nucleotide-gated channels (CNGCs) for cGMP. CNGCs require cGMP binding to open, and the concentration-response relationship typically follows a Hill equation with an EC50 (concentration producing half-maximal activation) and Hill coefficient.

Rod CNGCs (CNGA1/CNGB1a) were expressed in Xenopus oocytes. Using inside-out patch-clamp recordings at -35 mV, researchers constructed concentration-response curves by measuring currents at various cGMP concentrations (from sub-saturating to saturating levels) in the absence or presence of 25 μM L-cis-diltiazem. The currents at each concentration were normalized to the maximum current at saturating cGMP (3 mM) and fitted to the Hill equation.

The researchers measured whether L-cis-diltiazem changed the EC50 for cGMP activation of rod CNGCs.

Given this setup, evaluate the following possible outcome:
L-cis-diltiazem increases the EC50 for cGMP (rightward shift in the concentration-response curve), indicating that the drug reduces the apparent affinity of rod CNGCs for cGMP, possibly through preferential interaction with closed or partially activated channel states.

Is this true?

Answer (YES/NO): NO